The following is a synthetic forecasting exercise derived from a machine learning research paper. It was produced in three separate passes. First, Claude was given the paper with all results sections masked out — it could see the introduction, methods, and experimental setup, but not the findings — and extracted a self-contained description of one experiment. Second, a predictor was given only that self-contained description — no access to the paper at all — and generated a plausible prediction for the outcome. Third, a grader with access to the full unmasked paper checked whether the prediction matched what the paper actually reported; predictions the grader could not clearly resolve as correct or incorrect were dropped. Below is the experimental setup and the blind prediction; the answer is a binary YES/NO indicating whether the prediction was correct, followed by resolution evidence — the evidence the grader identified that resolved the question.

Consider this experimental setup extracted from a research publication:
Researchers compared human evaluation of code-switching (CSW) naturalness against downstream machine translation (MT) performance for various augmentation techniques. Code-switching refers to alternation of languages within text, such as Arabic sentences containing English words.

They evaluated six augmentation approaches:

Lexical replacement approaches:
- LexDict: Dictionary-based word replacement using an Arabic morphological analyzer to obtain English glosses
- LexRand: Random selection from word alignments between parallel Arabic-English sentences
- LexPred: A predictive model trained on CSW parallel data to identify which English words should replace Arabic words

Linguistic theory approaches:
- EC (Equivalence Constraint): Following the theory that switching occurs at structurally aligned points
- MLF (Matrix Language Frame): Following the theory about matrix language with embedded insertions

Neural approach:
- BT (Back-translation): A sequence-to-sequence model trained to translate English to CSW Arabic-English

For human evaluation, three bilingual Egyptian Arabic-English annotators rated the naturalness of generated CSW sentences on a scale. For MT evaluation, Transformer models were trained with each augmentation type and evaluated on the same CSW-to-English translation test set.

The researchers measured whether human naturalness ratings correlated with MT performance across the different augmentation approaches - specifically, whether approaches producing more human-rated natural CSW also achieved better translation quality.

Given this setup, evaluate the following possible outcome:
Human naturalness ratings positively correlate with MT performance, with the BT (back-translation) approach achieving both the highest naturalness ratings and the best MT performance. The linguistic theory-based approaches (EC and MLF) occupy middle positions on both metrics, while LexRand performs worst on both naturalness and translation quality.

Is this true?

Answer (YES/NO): NO